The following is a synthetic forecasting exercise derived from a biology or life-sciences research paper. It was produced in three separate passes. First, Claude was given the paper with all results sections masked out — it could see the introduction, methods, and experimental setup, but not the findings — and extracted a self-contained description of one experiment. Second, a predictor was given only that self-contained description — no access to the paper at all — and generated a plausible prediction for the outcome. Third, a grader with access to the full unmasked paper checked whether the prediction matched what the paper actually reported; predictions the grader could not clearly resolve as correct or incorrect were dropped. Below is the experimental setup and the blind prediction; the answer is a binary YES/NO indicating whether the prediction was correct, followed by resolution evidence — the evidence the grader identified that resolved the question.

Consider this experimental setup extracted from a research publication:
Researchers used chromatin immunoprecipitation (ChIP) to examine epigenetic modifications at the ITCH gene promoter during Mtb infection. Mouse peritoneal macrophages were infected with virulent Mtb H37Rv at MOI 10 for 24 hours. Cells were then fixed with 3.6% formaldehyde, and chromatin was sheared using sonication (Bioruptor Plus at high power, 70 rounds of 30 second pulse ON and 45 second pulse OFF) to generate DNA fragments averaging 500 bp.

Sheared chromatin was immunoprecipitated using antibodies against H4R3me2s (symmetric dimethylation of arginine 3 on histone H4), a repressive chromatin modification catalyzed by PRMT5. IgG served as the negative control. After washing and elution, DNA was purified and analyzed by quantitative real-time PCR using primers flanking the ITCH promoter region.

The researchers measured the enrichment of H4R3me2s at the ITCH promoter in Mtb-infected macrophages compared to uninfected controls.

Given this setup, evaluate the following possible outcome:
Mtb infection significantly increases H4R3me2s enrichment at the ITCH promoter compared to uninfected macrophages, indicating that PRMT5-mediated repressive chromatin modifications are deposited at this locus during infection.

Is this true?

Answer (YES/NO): YES